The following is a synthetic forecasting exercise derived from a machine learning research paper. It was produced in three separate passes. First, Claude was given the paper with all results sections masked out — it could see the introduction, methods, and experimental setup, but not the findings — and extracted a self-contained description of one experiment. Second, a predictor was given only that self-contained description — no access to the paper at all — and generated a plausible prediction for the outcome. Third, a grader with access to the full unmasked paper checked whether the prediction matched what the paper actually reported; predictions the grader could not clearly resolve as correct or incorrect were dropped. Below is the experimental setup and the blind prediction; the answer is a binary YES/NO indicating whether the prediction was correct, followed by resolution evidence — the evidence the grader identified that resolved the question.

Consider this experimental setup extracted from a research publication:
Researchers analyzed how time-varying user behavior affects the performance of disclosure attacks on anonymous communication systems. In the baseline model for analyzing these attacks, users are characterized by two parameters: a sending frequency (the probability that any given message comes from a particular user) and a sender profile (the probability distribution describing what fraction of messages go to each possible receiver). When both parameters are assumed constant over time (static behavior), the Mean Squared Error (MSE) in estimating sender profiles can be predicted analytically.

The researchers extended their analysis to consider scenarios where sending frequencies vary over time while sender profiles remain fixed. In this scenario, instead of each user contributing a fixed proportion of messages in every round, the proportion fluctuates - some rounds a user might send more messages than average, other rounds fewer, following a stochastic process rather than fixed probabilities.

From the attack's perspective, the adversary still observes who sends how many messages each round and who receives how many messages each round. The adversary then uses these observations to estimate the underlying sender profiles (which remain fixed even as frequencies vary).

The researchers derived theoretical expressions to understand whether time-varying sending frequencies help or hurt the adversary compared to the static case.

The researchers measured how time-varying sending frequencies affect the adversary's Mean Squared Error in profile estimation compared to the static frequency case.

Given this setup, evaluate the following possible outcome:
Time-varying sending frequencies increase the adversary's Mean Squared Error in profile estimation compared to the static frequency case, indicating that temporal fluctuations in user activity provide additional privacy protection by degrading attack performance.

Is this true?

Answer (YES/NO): NO